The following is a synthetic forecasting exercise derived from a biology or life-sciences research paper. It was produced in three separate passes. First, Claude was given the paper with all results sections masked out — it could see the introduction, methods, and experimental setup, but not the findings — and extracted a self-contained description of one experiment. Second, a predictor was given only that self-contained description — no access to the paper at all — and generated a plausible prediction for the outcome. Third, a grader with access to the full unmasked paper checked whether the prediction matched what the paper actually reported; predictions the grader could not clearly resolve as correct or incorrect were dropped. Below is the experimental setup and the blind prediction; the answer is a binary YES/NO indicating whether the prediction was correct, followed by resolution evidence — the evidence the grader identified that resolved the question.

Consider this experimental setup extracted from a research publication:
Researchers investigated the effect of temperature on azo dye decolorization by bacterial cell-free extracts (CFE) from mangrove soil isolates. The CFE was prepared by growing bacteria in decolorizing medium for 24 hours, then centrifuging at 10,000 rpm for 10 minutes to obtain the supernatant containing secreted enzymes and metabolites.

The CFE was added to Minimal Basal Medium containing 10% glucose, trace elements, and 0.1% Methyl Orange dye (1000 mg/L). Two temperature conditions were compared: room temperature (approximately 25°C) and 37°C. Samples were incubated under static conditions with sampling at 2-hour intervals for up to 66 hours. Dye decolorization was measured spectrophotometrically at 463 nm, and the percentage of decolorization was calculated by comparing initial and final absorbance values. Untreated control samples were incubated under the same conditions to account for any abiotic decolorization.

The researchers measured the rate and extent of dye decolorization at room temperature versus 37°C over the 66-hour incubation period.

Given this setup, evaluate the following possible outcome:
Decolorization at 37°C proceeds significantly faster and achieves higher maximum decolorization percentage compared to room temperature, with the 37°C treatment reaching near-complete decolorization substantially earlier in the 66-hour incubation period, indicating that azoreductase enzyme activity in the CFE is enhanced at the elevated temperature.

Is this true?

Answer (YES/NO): YES